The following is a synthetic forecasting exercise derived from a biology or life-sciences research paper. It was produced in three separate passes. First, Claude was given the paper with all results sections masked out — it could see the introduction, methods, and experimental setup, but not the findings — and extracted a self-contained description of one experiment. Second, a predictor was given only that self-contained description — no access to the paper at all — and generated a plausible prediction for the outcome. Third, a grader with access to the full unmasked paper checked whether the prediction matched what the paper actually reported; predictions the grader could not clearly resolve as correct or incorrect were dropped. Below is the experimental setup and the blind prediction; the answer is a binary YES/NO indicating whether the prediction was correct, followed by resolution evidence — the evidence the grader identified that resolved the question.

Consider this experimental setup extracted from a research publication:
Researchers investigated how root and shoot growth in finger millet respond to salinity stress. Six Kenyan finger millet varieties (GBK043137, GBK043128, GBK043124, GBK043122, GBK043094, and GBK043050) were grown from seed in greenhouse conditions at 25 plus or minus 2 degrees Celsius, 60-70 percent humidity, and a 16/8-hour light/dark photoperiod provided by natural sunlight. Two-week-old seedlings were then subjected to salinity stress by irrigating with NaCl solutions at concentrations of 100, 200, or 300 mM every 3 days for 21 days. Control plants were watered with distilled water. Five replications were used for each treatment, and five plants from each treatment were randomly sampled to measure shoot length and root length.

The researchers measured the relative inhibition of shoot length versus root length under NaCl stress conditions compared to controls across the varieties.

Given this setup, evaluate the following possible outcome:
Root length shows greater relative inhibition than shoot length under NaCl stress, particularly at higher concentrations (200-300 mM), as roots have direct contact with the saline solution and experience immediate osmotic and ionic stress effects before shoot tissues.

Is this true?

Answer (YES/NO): NO